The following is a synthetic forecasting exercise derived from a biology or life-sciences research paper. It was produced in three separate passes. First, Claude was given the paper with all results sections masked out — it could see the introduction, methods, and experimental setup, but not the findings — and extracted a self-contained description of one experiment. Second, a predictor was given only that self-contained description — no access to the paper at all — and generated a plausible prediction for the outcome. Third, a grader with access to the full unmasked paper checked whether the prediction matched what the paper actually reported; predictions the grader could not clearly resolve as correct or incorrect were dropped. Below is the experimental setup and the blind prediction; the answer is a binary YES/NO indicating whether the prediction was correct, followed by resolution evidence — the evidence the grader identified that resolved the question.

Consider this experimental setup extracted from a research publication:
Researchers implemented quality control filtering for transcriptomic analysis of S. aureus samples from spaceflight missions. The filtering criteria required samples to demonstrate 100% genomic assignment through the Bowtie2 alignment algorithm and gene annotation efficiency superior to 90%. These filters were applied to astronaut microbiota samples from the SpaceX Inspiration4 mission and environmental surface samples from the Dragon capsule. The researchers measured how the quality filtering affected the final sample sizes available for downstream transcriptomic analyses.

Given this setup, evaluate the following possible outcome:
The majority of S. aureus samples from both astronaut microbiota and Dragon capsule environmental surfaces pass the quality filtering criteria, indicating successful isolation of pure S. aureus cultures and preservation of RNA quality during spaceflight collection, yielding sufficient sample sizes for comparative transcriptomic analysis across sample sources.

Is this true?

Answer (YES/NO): NO